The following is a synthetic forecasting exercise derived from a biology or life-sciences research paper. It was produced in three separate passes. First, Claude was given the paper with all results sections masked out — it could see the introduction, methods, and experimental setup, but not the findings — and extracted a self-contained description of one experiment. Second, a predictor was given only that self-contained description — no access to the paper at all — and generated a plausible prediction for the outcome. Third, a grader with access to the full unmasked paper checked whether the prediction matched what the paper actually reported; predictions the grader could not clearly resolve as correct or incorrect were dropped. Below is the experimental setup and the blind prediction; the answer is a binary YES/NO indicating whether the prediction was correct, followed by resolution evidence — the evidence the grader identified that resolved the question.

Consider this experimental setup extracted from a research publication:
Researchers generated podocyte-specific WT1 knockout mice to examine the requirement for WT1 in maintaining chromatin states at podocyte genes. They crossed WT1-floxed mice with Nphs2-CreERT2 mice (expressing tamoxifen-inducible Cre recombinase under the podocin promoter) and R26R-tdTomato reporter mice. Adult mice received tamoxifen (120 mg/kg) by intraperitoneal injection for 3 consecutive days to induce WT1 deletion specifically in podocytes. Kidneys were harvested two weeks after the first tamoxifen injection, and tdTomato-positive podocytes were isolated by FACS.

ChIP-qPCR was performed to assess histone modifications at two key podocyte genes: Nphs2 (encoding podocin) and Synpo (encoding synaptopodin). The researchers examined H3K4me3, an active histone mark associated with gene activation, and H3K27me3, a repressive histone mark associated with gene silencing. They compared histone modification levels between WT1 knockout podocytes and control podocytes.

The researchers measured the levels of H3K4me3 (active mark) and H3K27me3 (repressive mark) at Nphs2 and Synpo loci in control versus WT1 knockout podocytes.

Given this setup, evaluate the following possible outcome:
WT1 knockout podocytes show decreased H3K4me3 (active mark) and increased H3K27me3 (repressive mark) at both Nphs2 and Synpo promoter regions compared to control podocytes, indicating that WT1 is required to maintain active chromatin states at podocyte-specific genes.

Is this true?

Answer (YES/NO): YES